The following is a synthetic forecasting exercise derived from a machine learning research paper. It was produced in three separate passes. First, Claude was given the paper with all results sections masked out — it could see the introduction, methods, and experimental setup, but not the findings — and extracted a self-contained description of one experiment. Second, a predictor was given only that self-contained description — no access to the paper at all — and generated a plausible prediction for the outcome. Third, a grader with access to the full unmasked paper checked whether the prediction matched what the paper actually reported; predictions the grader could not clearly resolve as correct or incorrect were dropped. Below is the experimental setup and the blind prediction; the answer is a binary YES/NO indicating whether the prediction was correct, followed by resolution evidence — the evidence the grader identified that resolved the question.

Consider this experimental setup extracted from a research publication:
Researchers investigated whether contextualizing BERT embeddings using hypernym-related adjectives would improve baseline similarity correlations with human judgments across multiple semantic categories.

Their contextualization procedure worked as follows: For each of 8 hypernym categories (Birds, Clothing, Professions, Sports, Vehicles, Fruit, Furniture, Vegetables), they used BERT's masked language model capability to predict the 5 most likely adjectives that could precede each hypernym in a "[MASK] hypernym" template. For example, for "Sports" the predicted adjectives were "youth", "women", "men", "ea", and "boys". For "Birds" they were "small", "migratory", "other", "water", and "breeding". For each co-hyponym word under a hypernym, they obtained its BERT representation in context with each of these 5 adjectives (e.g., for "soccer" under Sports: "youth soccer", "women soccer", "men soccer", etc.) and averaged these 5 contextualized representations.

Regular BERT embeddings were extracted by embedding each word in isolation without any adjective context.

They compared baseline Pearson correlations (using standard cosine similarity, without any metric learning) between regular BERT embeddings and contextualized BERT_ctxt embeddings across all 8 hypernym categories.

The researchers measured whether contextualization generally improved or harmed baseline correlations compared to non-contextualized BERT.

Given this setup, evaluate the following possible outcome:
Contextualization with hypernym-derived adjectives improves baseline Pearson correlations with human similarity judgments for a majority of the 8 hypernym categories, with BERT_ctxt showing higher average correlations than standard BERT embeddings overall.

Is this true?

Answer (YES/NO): NO